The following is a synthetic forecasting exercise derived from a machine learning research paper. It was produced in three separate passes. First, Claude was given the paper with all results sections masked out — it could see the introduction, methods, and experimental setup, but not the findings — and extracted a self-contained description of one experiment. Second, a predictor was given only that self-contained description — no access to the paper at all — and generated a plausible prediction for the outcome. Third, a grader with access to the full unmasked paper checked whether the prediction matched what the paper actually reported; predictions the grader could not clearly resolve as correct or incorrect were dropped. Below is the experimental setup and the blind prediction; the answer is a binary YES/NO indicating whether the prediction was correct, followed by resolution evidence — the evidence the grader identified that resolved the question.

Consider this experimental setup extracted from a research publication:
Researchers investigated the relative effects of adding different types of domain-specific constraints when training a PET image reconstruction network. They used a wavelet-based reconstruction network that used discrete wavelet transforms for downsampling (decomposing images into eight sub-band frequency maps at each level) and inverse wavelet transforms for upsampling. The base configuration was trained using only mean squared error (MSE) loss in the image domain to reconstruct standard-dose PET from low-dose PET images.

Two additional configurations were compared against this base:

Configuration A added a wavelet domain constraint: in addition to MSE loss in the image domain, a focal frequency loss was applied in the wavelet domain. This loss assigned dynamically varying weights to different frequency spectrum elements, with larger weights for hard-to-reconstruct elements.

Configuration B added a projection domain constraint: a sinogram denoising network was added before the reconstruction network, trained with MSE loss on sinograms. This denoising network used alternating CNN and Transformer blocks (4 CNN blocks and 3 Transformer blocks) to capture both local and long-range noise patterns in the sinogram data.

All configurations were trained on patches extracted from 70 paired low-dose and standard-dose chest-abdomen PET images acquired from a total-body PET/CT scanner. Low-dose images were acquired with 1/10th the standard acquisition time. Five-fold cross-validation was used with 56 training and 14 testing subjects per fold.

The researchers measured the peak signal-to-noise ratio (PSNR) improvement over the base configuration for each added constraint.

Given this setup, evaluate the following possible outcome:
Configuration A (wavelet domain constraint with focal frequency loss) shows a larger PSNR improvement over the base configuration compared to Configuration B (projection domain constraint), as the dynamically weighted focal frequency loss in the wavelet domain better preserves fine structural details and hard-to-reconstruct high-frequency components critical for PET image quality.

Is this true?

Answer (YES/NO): NO